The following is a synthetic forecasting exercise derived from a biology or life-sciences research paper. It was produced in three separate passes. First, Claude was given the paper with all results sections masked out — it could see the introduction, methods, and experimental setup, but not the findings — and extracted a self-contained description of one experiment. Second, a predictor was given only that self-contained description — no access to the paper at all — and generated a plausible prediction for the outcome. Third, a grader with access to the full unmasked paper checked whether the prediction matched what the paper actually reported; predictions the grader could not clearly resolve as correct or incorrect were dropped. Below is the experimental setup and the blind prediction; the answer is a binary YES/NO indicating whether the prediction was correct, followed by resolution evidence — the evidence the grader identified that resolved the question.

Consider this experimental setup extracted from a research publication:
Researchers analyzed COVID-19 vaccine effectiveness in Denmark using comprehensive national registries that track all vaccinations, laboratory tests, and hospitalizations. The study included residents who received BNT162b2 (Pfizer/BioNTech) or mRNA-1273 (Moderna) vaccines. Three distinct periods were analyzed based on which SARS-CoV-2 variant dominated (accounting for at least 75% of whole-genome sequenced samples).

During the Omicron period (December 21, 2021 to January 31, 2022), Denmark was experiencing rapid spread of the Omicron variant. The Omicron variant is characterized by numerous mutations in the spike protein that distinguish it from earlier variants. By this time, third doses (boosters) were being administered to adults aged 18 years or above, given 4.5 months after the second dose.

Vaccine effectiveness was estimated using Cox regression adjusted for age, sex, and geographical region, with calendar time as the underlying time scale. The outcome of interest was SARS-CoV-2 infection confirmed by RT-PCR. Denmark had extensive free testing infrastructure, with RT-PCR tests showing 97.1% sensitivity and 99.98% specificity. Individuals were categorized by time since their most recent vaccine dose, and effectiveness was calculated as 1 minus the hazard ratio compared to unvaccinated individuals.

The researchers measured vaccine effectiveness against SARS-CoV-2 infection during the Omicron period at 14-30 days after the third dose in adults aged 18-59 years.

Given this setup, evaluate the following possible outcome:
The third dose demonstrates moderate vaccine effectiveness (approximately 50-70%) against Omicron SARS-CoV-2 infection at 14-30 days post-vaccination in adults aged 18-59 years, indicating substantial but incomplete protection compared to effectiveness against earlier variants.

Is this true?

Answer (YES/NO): YES